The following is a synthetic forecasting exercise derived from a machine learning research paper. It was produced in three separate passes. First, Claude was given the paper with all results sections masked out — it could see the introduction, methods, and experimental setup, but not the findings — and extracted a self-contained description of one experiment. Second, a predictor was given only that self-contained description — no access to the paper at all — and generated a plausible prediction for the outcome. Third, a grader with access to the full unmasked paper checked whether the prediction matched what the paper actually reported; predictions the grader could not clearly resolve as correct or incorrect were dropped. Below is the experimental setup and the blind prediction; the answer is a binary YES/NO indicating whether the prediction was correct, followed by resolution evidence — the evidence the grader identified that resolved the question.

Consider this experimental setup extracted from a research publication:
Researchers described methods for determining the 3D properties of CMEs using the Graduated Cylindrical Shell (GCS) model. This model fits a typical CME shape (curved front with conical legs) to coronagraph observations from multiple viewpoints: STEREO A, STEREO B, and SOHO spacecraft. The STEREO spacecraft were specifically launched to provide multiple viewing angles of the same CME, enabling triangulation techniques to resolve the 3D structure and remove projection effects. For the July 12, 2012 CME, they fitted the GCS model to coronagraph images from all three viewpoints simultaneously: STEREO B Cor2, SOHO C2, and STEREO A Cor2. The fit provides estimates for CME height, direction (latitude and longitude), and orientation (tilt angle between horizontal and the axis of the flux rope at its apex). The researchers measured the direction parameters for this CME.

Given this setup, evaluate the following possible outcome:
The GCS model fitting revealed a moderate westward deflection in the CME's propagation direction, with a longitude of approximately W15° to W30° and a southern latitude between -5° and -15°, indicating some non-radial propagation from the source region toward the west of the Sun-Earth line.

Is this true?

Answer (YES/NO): NO